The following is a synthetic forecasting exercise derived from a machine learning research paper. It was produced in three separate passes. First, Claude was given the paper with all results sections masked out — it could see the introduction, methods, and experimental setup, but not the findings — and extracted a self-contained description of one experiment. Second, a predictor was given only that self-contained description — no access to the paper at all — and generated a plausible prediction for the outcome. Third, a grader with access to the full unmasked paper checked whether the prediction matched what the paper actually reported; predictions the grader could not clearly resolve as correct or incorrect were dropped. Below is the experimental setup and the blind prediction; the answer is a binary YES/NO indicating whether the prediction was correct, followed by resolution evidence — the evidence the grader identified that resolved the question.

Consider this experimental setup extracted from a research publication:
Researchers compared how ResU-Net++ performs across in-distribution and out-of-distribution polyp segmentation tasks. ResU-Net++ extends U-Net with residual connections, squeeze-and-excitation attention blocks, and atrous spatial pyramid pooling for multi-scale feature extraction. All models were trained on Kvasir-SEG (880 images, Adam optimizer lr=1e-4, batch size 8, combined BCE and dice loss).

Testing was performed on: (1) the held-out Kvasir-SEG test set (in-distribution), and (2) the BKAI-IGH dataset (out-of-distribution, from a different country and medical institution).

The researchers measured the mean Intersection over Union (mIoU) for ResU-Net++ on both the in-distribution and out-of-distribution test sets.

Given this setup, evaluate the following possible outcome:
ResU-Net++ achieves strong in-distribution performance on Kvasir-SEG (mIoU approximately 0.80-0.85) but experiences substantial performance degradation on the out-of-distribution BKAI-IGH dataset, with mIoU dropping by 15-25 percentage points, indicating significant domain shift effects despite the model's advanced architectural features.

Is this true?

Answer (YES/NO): NO